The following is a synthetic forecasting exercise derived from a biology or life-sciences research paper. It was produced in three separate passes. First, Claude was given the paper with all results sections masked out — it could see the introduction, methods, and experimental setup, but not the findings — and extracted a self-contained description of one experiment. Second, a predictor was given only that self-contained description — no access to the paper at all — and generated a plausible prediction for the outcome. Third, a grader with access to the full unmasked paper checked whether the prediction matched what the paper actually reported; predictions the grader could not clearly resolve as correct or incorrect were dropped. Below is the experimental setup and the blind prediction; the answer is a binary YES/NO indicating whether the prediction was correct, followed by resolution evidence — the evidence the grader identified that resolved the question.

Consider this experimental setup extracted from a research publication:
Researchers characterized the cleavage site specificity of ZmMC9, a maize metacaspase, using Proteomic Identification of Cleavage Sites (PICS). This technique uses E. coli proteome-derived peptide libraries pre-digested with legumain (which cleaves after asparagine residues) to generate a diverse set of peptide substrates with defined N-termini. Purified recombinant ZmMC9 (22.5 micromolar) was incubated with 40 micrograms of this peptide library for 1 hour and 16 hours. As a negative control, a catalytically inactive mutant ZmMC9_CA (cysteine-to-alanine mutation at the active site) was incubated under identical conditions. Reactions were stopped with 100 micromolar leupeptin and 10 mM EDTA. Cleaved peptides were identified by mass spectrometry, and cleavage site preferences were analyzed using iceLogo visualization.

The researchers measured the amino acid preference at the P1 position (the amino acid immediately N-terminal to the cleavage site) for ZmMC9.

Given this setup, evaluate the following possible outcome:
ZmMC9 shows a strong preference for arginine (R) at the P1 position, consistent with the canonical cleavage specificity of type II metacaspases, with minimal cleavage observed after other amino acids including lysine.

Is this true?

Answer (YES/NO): YES